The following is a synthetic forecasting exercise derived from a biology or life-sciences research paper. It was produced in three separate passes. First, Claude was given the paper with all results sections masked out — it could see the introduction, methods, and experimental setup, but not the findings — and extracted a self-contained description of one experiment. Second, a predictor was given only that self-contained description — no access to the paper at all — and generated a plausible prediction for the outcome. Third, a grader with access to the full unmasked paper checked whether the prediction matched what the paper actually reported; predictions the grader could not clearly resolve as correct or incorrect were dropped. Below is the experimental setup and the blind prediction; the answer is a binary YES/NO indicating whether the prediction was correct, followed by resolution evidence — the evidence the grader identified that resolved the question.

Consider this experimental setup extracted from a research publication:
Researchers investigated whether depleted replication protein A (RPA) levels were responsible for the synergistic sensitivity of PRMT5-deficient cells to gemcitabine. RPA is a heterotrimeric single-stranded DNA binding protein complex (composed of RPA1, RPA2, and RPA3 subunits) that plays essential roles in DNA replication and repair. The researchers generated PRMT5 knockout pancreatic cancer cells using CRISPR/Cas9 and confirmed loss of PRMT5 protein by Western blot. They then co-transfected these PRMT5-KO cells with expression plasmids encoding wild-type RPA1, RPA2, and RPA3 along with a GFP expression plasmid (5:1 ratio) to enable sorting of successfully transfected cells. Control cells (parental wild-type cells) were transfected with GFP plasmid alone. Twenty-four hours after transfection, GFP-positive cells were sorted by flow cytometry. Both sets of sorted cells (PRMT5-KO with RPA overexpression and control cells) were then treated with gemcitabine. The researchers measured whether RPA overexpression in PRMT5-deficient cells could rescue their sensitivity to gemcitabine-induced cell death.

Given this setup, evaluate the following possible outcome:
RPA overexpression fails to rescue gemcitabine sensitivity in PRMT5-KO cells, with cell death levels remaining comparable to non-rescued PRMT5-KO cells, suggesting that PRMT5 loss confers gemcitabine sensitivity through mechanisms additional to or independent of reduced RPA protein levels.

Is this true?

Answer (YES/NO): NO